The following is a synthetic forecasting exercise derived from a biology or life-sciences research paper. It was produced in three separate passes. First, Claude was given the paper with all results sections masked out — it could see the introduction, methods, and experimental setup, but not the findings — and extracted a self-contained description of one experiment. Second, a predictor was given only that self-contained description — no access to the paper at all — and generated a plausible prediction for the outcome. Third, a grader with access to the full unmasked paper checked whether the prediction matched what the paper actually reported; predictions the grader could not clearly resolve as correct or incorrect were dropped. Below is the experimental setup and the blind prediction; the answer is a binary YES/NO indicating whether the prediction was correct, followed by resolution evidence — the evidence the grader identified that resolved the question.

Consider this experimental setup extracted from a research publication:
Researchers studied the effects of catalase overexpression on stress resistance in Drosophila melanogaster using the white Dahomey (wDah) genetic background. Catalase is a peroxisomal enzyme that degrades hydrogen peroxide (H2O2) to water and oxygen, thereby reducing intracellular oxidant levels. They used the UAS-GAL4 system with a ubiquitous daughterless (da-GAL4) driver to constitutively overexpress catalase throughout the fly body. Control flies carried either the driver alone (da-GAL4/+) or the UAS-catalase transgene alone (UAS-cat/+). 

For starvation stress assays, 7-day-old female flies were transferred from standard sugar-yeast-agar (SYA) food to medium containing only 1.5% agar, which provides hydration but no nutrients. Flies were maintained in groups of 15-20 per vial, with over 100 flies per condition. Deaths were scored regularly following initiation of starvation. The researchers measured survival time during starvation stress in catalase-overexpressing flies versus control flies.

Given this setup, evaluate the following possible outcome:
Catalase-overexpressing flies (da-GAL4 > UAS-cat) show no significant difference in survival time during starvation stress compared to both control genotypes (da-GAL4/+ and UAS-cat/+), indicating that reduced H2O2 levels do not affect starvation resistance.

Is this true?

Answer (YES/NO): NO